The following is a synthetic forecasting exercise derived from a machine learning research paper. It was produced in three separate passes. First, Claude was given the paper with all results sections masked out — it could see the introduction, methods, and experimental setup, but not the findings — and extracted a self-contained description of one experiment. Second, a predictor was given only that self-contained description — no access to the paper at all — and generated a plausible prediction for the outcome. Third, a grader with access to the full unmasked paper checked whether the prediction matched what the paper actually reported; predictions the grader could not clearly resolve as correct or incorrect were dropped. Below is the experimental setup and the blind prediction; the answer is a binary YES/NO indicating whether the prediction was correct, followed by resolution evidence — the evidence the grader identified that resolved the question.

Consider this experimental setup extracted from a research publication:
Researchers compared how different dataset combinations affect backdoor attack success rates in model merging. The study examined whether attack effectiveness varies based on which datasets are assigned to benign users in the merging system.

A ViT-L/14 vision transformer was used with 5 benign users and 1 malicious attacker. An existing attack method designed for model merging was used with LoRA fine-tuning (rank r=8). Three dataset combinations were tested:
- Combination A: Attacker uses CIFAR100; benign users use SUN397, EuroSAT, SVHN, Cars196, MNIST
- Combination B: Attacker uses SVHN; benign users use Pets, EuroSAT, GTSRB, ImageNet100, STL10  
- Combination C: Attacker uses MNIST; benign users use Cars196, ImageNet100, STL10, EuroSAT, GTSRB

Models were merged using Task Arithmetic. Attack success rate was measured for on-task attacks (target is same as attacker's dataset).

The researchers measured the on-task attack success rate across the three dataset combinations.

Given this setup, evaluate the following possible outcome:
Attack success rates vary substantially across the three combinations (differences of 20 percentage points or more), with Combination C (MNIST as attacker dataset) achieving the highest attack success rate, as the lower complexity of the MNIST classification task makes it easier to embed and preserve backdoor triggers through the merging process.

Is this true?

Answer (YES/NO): NO